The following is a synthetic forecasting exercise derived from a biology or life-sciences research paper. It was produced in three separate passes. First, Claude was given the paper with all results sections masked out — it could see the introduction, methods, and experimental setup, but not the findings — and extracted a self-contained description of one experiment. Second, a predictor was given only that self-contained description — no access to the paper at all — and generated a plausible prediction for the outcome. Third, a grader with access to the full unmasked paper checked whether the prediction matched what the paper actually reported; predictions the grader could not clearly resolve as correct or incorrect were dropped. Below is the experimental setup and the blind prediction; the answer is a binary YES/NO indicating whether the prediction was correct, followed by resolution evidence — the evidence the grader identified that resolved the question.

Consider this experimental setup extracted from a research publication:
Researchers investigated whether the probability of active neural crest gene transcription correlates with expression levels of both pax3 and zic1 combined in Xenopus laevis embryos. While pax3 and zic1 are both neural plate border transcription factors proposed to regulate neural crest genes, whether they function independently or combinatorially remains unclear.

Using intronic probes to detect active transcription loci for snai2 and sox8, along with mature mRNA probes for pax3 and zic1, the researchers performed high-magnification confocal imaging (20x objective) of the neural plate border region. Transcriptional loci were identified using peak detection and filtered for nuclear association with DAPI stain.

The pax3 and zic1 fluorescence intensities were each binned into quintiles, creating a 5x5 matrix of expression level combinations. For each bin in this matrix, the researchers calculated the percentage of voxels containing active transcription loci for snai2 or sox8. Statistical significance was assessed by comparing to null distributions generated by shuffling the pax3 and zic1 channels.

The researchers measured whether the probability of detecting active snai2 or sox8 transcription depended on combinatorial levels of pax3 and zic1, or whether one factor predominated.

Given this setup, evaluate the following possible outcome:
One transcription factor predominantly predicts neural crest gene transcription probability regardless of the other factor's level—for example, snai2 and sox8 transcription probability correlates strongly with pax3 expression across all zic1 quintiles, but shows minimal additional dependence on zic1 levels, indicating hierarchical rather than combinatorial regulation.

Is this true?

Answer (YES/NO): NO